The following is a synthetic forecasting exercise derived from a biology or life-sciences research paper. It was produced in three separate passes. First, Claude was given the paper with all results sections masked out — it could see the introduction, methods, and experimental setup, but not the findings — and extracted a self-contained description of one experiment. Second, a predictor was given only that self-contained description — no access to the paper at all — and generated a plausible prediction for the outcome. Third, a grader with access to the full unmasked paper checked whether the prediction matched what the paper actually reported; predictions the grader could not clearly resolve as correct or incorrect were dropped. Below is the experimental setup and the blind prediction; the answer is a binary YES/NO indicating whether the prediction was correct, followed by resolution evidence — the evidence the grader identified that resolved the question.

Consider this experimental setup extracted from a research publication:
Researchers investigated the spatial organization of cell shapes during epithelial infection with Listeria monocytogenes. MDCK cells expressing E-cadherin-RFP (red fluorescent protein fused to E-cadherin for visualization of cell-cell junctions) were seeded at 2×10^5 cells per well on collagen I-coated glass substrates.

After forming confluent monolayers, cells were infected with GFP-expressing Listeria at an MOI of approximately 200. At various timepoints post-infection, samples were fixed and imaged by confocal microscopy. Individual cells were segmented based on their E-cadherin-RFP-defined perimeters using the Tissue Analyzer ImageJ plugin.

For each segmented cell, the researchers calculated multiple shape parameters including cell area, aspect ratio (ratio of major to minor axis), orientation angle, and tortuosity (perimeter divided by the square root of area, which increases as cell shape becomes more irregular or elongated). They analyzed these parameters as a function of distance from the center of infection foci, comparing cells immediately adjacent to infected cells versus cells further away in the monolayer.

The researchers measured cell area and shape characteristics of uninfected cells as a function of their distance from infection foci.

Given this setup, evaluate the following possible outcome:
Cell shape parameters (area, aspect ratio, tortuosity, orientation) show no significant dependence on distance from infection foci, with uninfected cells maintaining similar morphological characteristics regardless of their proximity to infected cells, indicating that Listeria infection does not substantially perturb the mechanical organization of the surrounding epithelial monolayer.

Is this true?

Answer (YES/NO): NO